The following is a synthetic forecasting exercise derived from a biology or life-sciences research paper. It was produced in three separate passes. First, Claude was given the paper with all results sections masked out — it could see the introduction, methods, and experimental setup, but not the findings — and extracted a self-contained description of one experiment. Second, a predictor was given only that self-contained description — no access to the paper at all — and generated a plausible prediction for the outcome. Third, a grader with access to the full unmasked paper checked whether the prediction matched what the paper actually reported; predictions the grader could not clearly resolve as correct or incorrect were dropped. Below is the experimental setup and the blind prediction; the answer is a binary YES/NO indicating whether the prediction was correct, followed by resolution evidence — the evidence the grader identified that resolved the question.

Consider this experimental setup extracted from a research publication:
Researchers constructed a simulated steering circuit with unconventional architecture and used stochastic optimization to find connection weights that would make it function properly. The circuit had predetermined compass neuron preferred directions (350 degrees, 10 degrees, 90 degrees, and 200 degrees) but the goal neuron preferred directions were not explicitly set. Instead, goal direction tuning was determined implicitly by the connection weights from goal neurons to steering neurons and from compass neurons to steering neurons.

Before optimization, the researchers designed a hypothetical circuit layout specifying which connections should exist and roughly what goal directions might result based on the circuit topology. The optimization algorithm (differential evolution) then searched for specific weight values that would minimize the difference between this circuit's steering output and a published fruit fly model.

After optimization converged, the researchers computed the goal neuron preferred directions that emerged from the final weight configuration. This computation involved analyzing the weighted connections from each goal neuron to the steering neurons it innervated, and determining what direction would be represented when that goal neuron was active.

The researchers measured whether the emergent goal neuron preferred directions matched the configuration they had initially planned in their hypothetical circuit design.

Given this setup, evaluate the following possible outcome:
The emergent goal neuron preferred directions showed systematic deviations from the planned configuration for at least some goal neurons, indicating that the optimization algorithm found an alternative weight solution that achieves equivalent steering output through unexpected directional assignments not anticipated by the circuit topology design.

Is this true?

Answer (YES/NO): YES